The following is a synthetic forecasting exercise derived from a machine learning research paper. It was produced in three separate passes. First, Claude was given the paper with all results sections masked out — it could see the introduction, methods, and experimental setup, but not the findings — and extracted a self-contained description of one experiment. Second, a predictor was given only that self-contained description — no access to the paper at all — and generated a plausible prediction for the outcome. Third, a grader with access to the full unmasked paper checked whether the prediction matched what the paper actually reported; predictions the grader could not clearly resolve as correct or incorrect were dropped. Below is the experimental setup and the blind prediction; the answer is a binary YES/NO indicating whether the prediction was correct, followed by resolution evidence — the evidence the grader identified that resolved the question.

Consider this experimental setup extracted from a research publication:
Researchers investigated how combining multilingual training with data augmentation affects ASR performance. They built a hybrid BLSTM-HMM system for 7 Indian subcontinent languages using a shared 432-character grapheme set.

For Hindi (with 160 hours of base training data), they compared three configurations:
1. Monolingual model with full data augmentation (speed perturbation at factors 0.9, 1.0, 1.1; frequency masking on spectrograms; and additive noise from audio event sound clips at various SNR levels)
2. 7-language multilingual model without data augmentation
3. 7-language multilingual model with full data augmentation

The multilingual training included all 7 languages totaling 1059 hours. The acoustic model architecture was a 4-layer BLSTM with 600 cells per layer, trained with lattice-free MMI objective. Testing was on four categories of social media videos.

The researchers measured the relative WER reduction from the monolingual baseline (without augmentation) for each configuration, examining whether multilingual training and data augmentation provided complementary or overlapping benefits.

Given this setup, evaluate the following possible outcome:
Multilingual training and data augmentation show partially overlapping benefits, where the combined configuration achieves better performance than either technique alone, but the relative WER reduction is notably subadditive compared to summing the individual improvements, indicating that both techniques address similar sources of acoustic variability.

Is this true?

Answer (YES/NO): YES